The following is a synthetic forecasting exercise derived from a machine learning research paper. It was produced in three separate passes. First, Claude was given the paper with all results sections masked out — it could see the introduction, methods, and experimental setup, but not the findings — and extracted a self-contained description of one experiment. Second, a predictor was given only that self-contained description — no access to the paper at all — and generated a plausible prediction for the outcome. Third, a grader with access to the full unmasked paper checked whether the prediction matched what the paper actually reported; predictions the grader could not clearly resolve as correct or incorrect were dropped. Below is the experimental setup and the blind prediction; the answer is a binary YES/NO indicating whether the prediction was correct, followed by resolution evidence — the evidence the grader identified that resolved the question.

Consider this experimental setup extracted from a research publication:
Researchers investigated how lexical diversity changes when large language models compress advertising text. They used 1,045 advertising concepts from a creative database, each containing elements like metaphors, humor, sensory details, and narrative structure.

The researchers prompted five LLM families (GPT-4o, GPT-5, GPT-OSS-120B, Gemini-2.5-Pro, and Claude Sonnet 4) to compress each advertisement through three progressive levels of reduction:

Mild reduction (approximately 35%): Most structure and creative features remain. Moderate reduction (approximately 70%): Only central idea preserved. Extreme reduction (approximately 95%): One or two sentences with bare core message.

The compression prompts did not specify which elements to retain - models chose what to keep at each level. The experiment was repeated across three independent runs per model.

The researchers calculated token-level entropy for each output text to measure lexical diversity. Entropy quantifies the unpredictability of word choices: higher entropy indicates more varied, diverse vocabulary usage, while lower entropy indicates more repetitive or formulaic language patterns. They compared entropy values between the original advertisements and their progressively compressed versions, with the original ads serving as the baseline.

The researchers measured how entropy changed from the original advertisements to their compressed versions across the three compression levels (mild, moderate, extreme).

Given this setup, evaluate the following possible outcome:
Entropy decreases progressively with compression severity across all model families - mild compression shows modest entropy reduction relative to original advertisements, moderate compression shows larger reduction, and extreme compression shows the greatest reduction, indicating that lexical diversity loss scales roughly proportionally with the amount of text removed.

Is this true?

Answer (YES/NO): YES